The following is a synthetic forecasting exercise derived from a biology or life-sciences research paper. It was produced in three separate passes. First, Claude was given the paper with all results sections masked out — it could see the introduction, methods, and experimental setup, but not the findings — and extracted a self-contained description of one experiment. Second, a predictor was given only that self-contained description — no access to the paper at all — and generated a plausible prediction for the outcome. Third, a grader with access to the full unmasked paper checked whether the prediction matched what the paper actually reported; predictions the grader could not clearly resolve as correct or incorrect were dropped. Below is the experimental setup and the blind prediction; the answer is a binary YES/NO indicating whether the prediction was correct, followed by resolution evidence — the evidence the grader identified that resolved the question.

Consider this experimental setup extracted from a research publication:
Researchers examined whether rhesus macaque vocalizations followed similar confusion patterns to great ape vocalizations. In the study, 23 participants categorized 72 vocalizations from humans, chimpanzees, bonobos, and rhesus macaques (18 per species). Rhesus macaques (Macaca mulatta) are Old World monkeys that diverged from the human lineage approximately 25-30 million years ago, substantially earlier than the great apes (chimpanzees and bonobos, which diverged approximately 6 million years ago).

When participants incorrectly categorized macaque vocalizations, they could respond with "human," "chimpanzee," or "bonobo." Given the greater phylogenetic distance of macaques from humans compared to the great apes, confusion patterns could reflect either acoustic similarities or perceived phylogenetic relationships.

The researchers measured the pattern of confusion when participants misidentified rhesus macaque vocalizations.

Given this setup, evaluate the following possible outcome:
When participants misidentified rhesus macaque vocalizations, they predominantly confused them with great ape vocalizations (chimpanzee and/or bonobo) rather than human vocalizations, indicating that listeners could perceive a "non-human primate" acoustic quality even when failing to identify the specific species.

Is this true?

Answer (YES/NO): YES